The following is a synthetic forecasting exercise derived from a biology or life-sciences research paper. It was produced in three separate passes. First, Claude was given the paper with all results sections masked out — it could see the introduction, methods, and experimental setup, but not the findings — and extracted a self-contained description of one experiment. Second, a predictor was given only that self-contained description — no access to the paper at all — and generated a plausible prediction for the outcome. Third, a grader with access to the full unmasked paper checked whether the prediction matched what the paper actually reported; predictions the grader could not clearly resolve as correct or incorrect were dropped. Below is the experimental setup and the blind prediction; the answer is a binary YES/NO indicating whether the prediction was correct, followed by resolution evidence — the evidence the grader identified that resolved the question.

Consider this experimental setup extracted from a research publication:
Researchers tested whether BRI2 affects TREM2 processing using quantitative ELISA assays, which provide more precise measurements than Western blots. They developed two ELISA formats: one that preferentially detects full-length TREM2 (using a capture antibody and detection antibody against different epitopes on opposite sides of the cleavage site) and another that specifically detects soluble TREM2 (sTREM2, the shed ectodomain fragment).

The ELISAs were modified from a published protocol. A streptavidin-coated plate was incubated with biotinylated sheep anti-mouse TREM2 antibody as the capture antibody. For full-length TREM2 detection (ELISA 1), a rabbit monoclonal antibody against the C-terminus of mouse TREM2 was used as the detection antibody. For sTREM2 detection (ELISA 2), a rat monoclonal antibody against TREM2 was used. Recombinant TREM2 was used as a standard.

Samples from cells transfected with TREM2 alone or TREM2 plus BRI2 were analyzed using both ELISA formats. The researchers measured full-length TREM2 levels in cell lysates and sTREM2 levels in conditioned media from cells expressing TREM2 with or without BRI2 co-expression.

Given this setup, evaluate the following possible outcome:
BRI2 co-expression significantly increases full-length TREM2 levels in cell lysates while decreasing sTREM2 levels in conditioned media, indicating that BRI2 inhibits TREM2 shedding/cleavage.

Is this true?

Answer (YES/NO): YES